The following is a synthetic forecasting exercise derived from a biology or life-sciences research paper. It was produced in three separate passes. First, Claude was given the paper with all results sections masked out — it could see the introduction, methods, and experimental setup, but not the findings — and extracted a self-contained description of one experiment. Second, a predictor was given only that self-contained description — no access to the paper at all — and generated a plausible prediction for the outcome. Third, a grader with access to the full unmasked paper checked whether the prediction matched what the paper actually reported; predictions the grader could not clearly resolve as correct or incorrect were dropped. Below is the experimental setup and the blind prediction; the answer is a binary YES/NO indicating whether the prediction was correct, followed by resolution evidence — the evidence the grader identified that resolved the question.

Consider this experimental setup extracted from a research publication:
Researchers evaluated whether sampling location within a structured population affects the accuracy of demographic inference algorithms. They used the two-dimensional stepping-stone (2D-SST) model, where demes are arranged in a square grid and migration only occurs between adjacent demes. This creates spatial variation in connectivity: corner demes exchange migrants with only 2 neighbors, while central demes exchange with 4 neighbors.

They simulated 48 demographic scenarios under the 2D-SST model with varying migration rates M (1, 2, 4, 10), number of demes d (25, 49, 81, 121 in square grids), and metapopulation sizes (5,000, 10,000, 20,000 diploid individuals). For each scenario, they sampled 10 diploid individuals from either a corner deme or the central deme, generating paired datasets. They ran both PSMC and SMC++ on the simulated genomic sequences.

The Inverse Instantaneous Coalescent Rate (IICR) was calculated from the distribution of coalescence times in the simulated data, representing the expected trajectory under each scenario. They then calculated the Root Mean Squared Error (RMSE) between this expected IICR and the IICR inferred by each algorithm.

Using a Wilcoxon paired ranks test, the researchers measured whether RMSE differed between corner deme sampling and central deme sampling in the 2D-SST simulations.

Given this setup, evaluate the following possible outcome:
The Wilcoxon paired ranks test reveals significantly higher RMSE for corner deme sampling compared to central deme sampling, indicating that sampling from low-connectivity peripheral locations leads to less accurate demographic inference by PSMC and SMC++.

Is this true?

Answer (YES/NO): NO